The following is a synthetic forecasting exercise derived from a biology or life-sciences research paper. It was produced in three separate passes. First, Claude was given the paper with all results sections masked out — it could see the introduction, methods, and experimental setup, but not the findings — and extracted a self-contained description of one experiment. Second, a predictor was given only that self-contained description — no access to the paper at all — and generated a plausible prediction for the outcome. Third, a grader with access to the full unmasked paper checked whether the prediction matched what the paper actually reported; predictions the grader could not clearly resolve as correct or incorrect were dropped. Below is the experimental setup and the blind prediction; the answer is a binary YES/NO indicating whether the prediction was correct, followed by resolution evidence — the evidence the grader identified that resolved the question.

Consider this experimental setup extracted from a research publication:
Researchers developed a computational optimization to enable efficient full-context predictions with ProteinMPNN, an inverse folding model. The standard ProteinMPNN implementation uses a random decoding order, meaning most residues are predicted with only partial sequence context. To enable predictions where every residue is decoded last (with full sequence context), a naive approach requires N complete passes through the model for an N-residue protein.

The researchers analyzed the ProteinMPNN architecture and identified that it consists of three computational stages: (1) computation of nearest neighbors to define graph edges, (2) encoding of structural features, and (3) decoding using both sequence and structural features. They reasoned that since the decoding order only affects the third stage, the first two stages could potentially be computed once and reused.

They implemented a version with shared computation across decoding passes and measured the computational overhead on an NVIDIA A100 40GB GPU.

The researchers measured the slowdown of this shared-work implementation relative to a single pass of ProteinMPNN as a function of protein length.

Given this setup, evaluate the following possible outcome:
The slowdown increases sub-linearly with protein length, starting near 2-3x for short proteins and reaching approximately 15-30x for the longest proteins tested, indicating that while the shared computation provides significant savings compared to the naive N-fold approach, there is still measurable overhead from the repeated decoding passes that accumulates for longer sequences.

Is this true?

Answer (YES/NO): NO